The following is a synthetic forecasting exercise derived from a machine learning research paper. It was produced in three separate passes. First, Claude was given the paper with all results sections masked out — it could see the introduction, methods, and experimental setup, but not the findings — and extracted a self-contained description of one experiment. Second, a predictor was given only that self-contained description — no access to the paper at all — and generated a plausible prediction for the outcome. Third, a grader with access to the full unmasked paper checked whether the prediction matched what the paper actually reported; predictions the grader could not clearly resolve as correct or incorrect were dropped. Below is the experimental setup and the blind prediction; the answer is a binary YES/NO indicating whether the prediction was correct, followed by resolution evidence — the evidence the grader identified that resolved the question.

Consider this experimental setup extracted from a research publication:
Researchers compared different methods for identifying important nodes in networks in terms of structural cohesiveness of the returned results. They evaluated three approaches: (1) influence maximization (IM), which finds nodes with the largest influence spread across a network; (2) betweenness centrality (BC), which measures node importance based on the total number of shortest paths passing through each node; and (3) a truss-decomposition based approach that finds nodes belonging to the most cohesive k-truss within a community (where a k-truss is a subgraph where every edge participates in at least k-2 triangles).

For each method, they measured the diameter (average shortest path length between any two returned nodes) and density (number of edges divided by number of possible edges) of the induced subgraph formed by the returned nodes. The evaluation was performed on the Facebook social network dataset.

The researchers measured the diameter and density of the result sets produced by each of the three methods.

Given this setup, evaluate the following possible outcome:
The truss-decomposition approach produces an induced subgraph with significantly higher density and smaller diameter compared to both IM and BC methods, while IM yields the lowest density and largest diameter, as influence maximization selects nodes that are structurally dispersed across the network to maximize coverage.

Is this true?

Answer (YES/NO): NO